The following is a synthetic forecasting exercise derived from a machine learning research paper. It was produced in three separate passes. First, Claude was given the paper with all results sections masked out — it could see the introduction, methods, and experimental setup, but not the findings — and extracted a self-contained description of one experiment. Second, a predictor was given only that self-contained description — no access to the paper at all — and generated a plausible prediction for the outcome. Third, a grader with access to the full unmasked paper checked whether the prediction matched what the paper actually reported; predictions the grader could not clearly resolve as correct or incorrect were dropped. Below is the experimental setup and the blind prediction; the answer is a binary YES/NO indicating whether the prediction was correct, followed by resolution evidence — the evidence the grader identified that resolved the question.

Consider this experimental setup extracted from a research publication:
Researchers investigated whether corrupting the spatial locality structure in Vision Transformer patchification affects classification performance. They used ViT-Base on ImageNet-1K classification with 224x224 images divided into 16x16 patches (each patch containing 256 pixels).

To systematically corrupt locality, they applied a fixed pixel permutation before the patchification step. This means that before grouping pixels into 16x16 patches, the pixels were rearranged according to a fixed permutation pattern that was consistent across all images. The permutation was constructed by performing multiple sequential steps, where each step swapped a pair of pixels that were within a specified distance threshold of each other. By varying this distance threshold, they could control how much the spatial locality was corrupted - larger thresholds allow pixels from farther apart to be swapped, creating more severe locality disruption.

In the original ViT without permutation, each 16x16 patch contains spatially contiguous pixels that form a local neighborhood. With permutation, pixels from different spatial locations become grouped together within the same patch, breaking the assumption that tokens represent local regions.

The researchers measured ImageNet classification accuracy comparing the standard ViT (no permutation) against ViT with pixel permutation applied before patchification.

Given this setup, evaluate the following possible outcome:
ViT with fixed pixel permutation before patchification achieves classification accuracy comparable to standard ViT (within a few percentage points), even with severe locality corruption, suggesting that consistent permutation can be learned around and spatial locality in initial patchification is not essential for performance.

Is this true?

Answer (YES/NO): NO